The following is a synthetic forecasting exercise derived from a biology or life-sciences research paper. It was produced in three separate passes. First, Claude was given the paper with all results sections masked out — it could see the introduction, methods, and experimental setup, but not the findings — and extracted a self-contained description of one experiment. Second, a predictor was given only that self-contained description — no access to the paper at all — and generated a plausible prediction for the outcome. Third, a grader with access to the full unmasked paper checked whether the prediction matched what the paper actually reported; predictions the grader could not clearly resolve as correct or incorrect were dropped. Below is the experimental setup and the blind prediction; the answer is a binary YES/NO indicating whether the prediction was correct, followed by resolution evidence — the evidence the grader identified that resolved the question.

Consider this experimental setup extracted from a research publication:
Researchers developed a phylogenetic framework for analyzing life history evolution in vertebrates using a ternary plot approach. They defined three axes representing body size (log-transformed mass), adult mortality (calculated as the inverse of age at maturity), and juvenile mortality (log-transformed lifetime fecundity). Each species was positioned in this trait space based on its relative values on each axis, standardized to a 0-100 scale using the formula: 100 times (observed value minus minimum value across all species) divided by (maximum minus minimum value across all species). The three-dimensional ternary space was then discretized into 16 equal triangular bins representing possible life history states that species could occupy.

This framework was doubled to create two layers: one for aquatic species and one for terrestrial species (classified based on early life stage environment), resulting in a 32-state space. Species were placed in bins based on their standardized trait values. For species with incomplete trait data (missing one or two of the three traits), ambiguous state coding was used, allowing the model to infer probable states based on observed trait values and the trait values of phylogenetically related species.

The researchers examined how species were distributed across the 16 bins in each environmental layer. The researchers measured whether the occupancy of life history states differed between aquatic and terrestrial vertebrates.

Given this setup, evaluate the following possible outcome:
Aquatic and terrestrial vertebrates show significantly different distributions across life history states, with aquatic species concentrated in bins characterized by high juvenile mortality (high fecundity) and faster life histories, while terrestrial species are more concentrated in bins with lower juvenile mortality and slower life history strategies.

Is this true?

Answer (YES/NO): NO